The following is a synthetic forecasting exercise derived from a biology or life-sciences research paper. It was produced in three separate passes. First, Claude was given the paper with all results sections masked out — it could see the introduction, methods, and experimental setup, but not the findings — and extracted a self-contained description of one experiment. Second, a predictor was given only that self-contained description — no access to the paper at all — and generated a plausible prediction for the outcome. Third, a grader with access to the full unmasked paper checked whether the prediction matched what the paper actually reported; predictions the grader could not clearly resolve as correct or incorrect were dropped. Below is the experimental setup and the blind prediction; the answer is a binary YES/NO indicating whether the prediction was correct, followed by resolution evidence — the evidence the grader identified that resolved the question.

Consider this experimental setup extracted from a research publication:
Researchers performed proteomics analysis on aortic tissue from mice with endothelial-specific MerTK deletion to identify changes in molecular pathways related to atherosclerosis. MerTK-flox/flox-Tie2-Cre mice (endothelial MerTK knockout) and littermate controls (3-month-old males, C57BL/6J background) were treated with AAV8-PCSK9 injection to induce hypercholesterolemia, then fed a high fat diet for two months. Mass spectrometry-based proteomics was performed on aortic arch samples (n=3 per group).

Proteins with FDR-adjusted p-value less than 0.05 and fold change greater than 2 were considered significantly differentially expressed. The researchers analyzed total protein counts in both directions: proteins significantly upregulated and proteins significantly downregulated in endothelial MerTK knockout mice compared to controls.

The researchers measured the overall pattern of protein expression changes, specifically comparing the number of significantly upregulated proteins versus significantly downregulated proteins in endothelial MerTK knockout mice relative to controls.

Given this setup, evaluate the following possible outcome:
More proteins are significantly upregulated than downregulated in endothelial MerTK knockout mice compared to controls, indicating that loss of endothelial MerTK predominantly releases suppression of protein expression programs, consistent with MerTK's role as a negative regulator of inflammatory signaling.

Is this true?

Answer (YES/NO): YES